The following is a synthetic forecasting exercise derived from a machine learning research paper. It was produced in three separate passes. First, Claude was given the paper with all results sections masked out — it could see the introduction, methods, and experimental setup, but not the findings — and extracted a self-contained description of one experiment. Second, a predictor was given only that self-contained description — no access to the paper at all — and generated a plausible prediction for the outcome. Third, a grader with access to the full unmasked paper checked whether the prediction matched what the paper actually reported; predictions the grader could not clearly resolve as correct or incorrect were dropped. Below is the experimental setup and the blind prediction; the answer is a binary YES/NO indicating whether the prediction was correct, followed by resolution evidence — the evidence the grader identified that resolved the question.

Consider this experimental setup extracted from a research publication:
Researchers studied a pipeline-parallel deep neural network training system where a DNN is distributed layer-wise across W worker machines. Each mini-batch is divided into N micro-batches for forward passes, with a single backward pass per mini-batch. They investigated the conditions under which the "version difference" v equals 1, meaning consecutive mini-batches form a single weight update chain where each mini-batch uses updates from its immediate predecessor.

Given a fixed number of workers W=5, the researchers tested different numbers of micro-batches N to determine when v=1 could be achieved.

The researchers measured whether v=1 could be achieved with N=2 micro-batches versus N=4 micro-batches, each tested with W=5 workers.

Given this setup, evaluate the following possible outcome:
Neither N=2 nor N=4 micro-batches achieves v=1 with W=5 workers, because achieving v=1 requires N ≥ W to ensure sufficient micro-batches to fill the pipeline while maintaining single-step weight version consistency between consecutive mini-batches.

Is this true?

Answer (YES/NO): NO